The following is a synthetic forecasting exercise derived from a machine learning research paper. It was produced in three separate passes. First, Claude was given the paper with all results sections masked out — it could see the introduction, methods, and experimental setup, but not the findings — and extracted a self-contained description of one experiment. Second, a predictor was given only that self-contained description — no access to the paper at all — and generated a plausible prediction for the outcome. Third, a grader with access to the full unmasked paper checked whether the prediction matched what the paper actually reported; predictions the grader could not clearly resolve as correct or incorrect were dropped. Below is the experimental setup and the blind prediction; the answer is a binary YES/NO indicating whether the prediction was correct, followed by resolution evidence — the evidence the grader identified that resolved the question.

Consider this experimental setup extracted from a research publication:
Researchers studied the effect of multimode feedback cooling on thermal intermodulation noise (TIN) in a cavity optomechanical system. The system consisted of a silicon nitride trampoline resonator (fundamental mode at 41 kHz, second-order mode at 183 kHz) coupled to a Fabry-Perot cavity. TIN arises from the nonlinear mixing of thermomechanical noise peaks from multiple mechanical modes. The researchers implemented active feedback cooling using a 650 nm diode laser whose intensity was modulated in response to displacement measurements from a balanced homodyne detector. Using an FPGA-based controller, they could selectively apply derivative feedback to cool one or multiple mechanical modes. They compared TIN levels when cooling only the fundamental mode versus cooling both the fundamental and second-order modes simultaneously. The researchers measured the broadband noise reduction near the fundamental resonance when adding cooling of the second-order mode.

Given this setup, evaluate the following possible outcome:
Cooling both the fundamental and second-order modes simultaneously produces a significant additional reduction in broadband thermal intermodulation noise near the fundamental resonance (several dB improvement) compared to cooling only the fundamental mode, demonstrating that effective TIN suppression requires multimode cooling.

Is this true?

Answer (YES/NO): NO